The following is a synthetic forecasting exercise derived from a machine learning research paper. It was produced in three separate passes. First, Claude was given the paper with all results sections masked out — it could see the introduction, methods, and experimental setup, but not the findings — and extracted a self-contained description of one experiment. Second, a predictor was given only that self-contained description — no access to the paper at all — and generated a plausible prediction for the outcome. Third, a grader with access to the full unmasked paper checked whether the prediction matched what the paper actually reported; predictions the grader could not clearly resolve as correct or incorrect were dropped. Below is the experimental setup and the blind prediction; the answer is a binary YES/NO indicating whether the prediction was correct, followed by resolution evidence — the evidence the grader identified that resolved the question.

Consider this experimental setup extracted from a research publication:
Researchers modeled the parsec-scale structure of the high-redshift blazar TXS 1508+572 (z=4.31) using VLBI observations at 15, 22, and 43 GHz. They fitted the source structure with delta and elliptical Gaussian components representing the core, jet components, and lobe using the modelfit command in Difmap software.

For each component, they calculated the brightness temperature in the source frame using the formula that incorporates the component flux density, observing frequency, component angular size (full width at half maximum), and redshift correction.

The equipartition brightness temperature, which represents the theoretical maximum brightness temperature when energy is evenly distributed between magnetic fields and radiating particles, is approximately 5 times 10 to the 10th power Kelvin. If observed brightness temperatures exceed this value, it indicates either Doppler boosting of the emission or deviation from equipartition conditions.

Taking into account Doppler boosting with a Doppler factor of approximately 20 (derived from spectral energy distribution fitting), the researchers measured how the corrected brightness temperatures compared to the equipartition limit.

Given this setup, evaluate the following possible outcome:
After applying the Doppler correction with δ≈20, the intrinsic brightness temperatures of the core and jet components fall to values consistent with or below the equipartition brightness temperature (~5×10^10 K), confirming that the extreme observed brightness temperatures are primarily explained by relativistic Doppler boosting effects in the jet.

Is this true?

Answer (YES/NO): YES